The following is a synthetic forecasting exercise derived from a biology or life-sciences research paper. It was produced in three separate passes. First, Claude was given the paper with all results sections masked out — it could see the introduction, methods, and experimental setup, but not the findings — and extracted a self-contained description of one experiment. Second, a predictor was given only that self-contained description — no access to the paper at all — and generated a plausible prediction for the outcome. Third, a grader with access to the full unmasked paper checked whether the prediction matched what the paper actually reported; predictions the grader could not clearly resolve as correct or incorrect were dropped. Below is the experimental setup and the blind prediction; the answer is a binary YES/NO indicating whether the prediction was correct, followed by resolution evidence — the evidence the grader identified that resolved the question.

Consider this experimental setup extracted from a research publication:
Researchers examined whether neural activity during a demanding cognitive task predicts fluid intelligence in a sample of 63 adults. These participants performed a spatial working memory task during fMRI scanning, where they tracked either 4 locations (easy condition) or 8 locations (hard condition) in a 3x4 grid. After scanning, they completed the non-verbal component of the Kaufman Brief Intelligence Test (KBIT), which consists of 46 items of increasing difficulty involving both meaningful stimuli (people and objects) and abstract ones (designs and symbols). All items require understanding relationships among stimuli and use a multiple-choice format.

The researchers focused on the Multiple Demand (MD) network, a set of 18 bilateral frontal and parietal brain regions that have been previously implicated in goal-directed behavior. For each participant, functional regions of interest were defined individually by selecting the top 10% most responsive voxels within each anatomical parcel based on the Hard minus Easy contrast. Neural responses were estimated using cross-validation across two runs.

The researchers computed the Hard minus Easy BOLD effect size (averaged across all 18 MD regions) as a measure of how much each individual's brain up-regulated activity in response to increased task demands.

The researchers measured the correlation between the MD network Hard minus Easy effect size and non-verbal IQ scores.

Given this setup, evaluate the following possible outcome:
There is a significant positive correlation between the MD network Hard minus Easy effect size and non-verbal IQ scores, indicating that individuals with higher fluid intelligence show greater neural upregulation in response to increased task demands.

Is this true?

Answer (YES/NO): YES